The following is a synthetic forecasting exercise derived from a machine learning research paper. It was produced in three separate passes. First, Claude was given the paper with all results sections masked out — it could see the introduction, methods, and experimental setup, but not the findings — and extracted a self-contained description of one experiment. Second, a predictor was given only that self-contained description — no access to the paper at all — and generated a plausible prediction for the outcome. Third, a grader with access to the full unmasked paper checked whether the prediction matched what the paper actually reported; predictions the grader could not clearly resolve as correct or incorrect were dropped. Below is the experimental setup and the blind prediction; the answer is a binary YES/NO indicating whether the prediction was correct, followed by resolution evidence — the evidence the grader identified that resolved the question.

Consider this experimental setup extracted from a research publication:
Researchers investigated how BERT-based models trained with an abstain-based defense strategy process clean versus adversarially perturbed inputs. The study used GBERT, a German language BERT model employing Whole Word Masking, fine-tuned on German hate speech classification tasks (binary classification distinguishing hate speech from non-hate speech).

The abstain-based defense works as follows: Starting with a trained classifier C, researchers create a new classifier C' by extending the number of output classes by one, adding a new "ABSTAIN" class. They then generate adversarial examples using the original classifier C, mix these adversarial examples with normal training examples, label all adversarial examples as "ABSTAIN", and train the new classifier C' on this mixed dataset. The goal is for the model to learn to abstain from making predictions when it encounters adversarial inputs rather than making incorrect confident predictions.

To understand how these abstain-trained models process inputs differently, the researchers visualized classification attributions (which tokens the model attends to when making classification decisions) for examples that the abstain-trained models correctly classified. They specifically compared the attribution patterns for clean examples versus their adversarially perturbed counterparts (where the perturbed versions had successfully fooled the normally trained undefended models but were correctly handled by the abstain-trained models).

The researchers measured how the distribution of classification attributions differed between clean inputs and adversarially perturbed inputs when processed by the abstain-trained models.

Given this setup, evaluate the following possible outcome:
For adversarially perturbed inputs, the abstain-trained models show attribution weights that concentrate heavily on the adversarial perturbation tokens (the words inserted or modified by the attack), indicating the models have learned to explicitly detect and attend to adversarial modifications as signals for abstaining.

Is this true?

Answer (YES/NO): NO